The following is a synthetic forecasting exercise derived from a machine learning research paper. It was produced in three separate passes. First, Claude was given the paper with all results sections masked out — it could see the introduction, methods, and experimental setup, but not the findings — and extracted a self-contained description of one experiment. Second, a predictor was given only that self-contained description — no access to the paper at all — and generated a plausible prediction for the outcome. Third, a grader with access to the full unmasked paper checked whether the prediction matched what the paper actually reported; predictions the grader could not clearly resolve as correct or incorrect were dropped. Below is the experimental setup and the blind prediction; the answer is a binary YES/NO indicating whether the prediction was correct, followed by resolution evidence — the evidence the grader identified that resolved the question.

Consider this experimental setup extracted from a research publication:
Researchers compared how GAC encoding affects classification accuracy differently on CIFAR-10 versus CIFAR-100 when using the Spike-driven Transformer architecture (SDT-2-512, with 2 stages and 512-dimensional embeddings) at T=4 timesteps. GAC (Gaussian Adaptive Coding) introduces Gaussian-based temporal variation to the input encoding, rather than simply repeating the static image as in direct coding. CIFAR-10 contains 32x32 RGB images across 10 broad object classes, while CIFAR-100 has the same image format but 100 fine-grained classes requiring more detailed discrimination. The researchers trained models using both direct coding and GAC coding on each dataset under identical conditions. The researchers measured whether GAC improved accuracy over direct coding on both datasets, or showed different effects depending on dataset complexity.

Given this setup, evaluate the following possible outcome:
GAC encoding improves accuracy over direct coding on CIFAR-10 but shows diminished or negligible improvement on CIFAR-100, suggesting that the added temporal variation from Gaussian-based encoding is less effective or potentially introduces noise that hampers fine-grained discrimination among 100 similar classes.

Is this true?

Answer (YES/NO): NO